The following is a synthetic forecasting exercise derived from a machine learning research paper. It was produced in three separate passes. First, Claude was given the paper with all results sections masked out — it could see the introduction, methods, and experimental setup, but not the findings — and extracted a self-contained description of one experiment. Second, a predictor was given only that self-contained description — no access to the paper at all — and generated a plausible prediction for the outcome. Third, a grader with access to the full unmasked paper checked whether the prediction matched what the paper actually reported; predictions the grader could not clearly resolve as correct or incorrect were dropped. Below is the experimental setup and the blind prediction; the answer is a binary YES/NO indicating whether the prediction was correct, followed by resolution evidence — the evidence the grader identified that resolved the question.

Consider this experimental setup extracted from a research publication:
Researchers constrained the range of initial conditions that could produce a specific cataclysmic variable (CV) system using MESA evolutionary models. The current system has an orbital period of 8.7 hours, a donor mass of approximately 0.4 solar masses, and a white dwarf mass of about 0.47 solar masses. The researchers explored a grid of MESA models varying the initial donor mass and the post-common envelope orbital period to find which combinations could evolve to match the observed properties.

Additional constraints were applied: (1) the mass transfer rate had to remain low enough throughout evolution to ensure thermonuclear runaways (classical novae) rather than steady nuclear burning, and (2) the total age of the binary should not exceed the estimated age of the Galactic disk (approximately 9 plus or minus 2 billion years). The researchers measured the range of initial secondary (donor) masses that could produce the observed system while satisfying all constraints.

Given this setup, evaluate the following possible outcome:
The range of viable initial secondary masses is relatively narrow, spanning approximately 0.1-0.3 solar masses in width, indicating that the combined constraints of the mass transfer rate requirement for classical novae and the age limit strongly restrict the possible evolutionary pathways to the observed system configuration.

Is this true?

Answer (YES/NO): NO